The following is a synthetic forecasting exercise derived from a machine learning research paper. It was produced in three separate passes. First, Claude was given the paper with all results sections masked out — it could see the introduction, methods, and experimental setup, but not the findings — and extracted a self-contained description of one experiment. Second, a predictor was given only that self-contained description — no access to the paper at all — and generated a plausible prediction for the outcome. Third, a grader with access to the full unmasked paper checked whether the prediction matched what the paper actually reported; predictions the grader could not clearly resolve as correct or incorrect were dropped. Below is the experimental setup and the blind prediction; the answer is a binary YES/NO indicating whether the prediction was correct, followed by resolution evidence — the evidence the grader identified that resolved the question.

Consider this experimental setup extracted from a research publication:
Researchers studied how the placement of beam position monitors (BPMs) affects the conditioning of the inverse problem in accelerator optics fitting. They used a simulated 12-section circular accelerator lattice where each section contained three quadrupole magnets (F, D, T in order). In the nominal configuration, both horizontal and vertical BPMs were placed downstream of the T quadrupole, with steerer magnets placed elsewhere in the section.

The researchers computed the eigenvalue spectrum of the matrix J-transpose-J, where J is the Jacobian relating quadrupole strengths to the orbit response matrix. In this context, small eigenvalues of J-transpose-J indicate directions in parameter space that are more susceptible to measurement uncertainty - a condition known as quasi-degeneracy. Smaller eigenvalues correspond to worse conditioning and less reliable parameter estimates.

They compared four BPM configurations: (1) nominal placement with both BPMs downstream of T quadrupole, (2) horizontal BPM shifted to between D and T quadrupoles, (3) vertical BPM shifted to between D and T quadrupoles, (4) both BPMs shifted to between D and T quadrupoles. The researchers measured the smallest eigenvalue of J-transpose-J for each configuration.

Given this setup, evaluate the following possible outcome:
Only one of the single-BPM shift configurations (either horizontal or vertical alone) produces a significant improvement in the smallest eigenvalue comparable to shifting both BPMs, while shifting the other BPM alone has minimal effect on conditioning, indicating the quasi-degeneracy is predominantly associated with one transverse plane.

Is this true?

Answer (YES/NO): YES